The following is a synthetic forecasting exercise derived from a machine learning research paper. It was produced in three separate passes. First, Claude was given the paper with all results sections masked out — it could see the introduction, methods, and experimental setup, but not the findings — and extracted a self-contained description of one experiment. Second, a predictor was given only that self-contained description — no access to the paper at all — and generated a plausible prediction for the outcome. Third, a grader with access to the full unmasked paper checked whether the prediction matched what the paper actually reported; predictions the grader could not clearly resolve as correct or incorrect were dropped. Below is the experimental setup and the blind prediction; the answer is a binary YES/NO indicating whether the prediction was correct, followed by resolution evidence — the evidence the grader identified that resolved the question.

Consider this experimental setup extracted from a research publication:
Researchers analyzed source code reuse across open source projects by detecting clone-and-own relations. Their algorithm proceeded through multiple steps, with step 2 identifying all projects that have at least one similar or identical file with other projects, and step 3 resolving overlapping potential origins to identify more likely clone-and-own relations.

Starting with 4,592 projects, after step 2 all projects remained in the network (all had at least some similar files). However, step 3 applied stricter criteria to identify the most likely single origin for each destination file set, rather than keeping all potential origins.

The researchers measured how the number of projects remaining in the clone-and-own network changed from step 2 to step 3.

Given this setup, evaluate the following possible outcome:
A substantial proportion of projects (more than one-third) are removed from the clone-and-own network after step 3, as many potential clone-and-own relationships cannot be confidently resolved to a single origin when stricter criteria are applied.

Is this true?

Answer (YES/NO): YES